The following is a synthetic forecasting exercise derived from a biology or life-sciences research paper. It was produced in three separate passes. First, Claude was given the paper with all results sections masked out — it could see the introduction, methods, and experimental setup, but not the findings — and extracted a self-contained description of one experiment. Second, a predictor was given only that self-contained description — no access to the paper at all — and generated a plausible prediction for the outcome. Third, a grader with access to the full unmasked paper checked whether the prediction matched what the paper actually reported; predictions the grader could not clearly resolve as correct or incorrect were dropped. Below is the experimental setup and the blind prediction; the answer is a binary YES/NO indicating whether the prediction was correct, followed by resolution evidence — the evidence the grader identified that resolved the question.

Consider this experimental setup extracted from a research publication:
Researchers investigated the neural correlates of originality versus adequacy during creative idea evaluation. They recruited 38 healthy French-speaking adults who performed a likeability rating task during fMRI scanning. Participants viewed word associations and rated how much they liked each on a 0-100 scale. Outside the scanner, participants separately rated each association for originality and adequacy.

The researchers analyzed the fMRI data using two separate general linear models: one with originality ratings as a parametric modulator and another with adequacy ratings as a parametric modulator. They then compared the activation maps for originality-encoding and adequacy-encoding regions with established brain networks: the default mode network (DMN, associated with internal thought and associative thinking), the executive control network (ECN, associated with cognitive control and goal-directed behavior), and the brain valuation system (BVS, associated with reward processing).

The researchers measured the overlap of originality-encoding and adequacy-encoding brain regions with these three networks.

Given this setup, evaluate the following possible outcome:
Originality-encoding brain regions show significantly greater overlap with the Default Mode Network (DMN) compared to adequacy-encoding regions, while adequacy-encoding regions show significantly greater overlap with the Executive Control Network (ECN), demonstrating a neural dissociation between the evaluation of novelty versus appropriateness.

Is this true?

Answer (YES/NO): YES